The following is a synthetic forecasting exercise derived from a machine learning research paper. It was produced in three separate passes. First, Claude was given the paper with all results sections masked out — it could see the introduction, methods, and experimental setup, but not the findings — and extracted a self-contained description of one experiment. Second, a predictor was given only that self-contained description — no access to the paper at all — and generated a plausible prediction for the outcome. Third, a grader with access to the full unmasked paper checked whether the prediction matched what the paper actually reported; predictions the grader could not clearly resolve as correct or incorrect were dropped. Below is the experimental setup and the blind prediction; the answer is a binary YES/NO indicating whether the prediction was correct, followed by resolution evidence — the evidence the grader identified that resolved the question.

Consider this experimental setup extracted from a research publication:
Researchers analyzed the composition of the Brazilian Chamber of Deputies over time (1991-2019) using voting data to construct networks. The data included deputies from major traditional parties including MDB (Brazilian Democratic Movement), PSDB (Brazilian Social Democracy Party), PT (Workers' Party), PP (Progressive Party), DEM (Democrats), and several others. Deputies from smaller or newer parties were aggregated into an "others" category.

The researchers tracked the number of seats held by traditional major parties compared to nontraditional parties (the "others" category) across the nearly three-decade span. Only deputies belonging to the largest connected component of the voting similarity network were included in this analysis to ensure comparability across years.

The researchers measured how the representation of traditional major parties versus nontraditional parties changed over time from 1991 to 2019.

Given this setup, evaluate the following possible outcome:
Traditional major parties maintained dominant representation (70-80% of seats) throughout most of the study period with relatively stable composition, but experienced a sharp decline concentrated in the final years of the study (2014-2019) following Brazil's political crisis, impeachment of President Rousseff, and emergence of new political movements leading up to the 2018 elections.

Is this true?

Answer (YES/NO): NO